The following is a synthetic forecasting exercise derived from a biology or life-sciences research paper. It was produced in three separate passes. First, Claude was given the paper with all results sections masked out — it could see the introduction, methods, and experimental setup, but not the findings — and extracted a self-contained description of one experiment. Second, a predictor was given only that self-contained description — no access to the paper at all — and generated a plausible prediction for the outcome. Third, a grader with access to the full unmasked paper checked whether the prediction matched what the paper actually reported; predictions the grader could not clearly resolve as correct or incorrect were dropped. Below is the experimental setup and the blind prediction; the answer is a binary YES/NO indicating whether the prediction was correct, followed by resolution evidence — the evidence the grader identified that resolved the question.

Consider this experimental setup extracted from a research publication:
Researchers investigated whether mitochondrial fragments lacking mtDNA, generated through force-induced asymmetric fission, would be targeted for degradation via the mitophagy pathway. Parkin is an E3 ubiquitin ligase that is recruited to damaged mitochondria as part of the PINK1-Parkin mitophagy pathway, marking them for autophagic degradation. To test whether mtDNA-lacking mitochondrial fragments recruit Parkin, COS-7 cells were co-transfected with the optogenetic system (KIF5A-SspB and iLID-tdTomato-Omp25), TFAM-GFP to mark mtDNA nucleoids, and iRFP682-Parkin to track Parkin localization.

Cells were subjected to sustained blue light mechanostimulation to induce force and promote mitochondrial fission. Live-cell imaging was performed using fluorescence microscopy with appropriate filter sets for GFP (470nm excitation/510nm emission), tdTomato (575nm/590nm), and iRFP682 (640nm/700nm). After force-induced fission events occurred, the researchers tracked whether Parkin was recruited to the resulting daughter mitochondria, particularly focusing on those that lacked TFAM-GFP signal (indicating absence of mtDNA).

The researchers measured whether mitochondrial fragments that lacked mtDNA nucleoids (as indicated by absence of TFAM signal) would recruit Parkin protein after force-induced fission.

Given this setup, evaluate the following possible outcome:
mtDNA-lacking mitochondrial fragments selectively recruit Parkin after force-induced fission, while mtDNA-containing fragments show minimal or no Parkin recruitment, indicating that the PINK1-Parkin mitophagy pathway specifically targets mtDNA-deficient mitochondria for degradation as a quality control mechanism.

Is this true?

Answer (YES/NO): YES